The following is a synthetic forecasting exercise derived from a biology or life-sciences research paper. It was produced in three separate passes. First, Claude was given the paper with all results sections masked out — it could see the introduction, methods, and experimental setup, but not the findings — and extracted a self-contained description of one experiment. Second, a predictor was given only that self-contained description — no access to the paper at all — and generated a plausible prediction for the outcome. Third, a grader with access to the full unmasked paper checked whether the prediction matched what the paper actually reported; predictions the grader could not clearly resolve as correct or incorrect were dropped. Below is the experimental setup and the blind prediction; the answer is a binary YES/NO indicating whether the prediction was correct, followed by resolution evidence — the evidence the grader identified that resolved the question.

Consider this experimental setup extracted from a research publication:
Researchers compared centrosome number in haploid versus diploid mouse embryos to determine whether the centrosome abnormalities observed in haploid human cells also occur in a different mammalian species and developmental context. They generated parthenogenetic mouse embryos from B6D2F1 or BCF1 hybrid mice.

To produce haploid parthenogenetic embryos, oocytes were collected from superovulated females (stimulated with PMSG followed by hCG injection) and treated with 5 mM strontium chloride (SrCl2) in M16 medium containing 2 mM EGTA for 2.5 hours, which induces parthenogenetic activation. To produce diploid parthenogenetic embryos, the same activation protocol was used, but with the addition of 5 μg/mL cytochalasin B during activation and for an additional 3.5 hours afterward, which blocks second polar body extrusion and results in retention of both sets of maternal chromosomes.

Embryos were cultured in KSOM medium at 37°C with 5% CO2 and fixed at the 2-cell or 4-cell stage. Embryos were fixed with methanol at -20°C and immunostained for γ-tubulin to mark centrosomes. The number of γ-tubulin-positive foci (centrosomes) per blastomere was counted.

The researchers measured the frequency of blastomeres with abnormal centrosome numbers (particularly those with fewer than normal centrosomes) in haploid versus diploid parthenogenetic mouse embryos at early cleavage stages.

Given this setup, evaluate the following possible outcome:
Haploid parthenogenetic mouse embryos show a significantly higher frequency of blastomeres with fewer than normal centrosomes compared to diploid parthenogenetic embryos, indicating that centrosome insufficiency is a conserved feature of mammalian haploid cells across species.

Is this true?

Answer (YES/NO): YES